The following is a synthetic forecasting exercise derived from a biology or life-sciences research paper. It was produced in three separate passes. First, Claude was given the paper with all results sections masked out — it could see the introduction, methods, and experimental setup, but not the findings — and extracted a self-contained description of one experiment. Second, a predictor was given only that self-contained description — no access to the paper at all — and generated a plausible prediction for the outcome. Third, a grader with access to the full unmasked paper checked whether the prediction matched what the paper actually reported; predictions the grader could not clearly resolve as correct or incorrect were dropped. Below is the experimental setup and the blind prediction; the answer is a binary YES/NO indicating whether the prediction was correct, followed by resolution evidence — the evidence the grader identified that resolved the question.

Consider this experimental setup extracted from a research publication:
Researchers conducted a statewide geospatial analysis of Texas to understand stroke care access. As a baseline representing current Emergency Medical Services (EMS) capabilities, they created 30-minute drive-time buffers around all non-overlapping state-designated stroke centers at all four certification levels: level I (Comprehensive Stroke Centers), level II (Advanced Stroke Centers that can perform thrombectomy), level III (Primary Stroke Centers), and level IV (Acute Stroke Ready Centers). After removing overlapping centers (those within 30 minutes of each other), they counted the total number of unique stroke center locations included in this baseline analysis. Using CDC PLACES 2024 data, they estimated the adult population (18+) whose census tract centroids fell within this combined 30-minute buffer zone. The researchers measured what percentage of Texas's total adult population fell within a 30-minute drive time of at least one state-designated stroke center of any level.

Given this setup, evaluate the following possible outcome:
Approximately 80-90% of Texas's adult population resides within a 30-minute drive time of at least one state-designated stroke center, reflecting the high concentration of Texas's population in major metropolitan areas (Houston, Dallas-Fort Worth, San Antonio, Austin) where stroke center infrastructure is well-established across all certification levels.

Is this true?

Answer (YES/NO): YES